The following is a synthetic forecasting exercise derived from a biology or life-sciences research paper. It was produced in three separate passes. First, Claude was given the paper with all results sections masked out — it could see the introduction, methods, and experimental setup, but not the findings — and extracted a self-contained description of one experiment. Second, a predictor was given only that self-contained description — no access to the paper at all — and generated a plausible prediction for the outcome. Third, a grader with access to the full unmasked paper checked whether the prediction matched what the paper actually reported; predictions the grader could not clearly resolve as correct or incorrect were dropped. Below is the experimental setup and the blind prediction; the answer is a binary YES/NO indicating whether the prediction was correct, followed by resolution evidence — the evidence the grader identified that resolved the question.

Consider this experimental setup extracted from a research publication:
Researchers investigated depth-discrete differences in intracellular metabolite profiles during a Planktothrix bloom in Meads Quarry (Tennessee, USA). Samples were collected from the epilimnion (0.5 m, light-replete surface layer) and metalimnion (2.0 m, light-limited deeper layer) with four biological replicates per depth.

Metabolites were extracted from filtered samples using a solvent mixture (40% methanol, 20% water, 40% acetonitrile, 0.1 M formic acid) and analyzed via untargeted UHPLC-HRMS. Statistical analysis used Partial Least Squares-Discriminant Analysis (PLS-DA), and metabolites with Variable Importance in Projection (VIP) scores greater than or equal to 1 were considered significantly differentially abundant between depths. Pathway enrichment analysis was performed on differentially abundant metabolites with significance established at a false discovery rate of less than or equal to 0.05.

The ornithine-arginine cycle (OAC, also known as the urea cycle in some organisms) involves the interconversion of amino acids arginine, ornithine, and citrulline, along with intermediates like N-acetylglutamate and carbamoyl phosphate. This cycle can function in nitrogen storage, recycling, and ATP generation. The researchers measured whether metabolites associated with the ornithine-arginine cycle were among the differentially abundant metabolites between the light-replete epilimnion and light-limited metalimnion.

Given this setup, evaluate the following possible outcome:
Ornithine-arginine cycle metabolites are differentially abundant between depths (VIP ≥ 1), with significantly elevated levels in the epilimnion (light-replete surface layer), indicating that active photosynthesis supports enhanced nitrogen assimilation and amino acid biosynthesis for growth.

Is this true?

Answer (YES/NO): NO